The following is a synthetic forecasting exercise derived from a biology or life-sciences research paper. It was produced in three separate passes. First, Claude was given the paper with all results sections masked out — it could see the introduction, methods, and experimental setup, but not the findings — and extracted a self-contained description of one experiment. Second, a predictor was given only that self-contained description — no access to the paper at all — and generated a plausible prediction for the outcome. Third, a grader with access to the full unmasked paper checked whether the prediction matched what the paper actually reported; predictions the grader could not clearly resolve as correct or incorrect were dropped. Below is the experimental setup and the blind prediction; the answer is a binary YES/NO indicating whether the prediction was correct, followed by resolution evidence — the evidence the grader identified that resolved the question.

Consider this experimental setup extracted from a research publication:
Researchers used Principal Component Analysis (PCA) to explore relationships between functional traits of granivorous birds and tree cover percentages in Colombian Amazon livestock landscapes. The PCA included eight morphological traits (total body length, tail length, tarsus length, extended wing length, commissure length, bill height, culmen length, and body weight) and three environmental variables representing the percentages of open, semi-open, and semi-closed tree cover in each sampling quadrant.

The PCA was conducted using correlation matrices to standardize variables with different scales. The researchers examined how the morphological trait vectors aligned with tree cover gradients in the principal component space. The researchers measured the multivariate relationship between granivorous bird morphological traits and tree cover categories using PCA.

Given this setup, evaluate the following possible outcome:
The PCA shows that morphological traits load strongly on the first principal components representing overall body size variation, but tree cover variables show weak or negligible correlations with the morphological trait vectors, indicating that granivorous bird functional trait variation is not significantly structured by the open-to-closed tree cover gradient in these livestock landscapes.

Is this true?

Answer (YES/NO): NO